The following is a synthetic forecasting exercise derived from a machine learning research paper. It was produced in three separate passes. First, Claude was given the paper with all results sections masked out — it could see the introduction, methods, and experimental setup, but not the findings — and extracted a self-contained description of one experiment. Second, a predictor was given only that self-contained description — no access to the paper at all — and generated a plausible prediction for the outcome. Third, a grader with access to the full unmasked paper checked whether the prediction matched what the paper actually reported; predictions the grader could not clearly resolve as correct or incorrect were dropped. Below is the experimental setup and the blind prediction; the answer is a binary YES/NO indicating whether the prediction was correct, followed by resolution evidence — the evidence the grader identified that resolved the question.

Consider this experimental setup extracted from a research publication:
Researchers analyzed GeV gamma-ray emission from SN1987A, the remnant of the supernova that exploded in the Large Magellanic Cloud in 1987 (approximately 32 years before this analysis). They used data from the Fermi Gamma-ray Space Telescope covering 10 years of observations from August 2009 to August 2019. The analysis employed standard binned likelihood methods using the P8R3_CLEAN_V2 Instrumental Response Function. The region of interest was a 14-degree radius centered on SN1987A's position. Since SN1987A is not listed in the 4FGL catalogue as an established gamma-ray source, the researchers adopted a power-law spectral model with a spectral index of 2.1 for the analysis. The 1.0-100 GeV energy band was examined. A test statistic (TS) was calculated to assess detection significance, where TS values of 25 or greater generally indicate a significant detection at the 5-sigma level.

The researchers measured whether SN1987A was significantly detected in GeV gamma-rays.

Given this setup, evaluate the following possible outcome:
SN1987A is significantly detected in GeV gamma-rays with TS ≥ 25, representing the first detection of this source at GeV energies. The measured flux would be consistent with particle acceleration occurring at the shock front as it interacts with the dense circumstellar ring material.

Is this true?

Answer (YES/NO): NO